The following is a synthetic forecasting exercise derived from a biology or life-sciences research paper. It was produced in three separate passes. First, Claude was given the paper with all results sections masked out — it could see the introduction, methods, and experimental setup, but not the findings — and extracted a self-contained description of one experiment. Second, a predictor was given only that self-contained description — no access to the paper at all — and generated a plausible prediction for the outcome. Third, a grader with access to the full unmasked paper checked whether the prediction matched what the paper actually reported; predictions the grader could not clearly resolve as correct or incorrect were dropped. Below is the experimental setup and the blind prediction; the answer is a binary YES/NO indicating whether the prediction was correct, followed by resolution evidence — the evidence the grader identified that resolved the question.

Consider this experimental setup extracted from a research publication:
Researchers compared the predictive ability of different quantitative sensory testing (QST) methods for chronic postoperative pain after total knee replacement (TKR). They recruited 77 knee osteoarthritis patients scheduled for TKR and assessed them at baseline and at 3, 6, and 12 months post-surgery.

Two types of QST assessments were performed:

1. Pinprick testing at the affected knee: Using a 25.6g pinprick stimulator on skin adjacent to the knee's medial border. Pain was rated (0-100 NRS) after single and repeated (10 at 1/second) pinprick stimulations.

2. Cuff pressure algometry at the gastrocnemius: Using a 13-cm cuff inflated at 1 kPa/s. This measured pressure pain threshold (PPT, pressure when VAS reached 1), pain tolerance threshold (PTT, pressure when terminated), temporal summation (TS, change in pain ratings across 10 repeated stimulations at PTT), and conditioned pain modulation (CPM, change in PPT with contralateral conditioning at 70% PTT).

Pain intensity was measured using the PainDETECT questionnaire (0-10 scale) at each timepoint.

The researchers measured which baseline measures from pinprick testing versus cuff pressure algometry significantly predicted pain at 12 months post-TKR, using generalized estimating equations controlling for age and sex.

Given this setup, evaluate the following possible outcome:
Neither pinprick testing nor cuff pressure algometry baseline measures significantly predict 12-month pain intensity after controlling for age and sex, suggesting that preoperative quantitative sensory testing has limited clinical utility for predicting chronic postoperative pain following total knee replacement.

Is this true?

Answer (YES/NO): NO